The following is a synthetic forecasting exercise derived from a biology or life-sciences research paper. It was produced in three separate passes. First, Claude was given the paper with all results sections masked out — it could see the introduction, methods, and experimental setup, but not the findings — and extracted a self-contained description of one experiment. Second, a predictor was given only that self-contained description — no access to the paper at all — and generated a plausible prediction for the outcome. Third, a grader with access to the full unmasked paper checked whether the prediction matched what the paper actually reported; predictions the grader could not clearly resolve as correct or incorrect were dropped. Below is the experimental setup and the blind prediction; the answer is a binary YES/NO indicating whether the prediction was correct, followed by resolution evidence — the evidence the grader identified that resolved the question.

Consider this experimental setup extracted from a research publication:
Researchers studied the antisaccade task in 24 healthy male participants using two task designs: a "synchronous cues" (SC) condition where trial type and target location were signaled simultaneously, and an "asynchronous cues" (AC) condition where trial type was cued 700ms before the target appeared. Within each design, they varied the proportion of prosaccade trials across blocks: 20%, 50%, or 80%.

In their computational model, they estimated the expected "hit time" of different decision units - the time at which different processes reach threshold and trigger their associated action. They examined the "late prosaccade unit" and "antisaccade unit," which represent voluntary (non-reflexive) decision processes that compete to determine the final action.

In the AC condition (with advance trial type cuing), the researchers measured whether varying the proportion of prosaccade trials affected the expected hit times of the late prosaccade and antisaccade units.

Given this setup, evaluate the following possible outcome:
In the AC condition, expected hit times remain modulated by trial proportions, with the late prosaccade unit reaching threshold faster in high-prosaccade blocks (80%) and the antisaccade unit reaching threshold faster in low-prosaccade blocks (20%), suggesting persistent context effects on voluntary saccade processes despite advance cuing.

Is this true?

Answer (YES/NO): NO